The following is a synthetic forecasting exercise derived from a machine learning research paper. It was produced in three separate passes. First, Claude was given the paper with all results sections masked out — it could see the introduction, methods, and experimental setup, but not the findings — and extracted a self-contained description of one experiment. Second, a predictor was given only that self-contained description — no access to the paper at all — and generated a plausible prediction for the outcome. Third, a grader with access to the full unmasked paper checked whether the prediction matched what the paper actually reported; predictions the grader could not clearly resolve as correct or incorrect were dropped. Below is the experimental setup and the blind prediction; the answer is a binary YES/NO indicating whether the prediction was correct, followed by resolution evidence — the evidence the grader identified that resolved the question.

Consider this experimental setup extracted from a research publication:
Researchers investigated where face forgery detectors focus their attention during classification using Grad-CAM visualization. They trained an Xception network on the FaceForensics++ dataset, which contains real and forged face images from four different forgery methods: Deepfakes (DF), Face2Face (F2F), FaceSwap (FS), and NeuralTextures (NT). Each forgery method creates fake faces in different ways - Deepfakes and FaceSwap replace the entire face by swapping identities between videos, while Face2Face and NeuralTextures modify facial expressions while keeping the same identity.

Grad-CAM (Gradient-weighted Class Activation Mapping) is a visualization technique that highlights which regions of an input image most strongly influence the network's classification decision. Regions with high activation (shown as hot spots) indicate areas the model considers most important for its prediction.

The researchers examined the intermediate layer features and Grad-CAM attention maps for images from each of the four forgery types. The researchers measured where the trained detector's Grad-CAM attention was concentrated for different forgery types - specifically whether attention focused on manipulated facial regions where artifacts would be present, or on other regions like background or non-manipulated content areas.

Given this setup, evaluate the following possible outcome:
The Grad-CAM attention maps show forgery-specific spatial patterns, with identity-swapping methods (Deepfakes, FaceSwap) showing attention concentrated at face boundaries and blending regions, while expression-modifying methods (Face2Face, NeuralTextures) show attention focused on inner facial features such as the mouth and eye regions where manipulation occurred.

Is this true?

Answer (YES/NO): NO